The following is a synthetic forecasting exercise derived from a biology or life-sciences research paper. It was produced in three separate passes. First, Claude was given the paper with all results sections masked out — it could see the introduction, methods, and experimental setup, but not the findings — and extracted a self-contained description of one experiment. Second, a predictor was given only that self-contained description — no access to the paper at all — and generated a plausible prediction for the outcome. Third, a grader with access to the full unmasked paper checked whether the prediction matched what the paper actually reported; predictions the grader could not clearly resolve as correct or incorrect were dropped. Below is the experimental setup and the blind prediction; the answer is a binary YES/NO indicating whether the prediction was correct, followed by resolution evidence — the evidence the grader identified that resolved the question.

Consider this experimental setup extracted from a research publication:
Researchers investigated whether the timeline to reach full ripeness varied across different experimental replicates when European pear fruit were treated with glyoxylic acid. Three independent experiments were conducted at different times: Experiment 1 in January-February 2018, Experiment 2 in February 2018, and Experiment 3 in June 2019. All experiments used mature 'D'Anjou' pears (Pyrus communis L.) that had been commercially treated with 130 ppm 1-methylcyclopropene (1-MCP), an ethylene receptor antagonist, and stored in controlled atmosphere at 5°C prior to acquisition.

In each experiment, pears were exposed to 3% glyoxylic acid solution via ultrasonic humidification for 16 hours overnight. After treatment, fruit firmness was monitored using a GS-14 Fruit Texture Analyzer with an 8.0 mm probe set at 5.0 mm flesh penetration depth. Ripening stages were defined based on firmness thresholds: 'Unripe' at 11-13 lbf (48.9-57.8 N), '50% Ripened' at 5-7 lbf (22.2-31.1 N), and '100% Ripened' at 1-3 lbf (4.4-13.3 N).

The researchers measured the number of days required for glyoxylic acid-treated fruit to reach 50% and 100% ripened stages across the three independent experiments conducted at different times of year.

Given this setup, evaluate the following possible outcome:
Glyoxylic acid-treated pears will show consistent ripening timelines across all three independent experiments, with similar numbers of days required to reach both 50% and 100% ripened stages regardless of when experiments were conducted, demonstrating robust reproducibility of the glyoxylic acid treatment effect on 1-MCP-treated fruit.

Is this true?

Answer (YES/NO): NO